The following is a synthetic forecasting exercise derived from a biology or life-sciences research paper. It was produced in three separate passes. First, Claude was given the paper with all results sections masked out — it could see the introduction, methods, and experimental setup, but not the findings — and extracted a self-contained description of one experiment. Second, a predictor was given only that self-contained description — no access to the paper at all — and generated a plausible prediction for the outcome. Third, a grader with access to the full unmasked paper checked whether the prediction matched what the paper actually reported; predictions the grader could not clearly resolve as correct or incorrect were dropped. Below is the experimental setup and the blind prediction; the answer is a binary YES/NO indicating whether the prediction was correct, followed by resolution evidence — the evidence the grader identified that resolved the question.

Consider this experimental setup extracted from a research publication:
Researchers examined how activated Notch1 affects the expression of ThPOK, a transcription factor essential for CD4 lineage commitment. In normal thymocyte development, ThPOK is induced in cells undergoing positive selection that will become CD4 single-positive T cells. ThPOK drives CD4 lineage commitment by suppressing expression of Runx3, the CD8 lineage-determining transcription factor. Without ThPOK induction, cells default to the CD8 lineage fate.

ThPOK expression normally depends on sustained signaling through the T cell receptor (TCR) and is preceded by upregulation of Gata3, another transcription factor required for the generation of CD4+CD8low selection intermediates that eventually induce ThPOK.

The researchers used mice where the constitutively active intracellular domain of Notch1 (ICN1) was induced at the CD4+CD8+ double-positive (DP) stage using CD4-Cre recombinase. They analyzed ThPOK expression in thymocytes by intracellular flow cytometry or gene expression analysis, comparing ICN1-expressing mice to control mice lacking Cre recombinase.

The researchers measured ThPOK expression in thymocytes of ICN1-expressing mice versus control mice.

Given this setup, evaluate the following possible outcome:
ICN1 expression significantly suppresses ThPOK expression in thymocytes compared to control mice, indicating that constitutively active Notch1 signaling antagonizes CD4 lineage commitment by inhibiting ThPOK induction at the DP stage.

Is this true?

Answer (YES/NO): YES